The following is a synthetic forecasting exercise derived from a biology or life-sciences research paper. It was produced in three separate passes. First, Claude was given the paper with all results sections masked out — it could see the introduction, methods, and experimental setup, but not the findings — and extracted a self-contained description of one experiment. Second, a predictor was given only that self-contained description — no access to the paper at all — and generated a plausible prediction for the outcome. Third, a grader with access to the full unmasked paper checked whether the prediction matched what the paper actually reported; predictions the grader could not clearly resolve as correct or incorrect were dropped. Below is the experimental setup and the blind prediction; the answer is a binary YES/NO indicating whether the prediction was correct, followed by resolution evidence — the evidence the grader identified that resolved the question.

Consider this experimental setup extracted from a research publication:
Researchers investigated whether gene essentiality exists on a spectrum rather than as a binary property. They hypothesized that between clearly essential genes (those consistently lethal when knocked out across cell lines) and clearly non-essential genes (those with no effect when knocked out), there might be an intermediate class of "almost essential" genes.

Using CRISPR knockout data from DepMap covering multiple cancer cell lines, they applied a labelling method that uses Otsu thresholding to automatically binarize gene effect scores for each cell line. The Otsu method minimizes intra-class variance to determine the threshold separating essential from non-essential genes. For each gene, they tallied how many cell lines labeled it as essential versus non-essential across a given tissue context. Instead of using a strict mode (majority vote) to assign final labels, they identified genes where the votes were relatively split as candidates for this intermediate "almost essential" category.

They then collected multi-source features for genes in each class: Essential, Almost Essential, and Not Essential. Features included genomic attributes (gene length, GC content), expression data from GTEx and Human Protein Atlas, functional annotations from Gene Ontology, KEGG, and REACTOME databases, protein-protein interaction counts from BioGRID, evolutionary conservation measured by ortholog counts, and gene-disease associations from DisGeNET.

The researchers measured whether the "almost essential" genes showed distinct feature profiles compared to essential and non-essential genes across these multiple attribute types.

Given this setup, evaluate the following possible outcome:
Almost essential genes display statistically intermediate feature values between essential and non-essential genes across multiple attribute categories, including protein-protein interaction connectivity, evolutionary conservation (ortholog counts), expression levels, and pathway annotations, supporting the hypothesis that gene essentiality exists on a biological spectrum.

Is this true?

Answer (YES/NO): NO